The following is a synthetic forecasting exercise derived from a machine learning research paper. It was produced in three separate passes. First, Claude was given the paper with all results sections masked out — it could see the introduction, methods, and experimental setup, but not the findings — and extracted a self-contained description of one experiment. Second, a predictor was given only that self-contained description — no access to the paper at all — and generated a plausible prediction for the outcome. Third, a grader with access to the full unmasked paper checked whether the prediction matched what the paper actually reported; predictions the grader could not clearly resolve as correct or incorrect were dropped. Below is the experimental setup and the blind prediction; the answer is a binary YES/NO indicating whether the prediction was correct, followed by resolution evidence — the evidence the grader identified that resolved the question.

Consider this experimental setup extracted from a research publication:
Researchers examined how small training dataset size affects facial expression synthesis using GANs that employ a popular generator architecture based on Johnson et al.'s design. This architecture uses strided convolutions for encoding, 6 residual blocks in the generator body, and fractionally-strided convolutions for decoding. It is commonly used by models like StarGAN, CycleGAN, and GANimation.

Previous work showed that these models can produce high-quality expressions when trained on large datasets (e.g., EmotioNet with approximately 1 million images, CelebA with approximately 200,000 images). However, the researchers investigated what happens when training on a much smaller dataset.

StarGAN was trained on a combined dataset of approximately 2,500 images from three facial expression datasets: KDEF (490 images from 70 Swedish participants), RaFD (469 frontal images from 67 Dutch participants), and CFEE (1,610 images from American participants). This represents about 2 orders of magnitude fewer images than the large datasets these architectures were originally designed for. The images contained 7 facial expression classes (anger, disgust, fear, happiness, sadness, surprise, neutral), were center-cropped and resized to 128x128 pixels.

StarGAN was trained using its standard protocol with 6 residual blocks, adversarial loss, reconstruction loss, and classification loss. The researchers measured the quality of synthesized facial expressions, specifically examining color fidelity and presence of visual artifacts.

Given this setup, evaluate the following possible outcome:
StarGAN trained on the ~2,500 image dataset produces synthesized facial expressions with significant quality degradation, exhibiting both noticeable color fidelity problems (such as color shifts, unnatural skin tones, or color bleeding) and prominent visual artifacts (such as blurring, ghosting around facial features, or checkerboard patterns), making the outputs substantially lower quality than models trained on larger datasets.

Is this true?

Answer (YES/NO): YES